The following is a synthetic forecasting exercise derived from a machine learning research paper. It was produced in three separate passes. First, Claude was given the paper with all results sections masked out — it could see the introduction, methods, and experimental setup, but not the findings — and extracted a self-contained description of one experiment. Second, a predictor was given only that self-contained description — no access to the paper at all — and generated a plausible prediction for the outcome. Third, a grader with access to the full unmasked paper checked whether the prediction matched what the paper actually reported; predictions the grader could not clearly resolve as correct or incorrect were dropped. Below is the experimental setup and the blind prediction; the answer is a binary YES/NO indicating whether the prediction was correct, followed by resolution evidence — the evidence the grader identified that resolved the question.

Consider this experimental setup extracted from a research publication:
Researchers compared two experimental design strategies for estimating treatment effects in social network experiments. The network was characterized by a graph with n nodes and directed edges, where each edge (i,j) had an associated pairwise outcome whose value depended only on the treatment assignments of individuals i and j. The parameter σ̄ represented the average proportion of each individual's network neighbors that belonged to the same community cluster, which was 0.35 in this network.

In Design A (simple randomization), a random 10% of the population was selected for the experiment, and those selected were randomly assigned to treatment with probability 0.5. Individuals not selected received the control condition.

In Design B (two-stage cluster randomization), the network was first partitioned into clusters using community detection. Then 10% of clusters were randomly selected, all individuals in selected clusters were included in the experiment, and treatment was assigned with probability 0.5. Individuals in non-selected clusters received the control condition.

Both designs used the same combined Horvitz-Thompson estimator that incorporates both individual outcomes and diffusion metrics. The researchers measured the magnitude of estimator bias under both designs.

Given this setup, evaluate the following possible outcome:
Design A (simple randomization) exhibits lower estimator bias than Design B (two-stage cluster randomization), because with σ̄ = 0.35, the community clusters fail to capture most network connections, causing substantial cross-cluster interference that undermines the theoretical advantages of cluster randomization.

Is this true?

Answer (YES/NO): NO